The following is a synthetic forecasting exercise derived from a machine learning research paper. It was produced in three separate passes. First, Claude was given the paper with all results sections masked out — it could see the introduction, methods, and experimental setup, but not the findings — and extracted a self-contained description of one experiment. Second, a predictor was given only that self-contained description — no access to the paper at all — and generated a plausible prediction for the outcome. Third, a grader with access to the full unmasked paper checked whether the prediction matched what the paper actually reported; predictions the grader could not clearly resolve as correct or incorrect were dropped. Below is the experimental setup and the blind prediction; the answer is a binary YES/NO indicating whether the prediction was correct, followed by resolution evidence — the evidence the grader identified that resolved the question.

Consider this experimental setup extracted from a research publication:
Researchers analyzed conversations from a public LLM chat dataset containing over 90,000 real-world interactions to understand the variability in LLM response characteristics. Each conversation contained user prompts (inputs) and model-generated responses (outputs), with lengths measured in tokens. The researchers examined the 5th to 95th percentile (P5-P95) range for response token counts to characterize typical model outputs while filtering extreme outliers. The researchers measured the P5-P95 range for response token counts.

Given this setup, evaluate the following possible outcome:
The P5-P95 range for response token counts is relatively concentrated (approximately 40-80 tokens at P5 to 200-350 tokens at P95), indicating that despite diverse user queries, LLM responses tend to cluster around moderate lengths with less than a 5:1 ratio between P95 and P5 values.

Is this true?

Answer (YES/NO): NO